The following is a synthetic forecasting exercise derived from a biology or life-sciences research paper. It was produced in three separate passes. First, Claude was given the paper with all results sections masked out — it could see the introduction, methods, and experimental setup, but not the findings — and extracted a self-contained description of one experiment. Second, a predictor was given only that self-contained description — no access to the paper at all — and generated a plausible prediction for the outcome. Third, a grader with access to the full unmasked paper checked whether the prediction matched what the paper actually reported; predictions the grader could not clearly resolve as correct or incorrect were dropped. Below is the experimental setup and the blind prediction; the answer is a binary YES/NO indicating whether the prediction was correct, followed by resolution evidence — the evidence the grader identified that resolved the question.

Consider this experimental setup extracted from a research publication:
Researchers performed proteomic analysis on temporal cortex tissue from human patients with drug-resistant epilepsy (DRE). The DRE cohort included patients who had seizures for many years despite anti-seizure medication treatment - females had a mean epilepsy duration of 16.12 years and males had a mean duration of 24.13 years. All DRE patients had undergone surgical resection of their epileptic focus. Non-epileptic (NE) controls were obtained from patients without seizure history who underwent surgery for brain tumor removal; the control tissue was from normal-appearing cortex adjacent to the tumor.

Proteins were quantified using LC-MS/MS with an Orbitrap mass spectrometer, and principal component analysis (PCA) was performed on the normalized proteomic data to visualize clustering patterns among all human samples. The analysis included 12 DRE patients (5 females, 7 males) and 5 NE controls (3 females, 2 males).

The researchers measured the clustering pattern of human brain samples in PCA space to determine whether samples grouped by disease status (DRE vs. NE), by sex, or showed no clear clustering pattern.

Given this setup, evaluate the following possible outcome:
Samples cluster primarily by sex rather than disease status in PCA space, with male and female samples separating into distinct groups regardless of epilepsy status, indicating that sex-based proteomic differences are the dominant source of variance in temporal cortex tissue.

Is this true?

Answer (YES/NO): NO